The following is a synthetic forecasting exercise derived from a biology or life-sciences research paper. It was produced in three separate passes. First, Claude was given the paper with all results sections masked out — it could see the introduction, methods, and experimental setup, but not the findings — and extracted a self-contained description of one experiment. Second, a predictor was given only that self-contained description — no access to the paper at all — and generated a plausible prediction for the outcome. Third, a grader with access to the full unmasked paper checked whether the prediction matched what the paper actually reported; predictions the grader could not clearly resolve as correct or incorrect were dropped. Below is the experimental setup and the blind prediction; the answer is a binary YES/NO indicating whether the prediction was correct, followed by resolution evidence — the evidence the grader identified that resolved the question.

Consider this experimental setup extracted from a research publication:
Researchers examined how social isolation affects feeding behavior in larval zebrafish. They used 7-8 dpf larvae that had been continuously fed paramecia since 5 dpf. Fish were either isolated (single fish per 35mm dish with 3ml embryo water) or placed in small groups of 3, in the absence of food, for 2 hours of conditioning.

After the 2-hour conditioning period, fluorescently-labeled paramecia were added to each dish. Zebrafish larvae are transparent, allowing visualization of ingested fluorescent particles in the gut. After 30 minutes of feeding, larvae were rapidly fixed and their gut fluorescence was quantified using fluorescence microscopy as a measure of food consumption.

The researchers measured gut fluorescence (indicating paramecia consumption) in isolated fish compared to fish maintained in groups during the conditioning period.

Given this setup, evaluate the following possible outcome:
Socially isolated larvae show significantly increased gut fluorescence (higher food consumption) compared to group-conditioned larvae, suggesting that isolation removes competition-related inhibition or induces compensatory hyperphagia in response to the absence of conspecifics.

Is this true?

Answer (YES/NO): NO